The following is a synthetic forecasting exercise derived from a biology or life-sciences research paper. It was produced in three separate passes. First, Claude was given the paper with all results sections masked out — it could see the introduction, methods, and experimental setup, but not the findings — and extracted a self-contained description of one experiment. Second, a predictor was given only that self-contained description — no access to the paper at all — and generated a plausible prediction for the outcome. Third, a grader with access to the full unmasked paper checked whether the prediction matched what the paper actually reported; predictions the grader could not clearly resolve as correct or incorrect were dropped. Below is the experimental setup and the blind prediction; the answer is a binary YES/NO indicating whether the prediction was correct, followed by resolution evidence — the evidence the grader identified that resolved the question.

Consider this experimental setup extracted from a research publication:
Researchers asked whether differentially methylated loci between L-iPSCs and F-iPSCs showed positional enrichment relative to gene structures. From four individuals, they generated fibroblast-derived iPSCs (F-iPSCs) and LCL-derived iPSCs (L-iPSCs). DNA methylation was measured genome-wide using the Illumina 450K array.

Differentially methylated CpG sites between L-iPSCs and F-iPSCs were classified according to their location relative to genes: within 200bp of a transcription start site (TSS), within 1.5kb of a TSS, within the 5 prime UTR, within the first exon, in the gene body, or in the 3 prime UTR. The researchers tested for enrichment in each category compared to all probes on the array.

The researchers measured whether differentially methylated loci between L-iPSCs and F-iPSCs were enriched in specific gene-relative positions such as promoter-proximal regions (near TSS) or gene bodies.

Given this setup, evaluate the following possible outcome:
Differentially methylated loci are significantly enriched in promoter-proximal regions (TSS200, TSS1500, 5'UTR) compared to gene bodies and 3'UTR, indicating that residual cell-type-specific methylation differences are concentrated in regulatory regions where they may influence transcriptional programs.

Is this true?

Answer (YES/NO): NO